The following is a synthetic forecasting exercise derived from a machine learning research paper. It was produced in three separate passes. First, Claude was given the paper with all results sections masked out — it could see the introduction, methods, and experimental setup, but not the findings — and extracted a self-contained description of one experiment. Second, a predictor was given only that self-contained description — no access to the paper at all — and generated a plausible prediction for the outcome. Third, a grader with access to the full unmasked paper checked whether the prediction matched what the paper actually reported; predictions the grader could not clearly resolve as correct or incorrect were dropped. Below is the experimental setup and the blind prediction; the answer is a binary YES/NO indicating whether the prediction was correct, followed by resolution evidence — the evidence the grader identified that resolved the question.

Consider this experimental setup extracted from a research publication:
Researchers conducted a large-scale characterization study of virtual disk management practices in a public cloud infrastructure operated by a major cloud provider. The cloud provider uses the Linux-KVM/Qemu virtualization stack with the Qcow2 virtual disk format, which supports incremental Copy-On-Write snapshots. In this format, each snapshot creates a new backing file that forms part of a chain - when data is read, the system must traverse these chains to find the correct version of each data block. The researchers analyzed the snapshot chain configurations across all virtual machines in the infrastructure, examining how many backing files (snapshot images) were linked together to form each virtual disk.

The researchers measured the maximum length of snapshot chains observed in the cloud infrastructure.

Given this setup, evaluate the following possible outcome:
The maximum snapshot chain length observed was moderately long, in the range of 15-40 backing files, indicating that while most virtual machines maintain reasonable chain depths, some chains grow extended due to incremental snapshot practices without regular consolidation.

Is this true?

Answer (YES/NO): NO